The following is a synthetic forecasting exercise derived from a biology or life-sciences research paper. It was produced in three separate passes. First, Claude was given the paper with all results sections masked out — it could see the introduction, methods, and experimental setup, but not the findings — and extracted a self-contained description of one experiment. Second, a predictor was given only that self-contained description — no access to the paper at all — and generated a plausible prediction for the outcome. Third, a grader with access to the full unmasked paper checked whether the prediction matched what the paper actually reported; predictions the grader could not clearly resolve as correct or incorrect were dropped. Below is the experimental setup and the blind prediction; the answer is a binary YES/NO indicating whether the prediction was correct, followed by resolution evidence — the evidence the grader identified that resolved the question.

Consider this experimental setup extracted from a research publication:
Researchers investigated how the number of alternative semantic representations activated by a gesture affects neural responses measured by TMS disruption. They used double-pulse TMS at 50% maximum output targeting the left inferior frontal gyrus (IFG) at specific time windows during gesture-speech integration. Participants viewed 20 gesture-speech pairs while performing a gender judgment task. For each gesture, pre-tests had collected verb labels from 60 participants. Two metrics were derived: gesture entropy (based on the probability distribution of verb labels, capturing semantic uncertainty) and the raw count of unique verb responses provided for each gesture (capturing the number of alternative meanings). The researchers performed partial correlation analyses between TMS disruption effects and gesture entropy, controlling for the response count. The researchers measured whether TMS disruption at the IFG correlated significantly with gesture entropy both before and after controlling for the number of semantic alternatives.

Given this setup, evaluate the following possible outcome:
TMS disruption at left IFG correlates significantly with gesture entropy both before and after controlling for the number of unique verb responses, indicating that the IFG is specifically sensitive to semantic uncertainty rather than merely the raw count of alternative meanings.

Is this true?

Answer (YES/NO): NO